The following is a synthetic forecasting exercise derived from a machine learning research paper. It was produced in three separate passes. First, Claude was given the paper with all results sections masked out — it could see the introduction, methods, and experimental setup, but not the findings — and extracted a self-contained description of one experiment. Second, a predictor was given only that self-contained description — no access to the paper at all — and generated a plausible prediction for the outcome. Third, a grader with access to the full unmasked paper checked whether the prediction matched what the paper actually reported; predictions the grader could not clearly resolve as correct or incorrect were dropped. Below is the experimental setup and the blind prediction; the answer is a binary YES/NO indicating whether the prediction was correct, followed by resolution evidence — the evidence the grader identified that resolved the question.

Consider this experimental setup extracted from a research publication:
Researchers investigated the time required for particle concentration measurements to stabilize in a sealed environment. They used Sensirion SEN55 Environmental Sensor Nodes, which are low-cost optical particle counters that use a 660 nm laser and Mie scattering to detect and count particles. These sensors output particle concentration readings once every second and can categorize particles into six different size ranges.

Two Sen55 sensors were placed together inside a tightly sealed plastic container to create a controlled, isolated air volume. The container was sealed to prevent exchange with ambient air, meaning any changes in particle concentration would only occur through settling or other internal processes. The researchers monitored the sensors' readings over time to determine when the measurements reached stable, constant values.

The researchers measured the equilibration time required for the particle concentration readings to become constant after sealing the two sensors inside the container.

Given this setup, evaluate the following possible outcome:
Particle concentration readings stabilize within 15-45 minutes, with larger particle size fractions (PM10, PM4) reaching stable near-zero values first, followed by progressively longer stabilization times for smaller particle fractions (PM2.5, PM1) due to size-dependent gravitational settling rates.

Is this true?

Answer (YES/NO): NO